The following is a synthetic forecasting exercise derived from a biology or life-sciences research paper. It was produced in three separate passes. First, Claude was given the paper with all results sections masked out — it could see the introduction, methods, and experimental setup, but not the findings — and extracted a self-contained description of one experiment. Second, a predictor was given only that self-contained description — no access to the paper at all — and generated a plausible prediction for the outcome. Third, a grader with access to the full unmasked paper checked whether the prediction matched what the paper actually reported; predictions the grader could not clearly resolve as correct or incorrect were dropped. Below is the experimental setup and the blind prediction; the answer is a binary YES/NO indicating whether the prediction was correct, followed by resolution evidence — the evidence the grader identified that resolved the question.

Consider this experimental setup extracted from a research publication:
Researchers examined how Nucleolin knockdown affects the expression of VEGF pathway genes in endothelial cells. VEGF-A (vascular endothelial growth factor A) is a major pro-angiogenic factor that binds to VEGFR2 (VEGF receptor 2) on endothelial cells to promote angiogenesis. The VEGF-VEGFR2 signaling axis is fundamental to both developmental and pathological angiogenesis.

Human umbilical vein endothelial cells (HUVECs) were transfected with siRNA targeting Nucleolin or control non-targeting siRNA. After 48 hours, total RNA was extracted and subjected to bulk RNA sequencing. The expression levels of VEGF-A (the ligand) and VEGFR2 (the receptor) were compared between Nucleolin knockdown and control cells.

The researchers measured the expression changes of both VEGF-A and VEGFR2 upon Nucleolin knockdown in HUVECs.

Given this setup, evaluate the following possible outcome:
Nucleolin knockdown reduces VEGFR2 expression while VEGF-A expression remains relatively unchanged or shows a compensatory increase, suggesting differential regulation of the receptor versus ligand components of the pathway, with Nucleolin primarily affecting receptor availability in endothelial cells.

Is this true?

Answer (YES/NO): NO